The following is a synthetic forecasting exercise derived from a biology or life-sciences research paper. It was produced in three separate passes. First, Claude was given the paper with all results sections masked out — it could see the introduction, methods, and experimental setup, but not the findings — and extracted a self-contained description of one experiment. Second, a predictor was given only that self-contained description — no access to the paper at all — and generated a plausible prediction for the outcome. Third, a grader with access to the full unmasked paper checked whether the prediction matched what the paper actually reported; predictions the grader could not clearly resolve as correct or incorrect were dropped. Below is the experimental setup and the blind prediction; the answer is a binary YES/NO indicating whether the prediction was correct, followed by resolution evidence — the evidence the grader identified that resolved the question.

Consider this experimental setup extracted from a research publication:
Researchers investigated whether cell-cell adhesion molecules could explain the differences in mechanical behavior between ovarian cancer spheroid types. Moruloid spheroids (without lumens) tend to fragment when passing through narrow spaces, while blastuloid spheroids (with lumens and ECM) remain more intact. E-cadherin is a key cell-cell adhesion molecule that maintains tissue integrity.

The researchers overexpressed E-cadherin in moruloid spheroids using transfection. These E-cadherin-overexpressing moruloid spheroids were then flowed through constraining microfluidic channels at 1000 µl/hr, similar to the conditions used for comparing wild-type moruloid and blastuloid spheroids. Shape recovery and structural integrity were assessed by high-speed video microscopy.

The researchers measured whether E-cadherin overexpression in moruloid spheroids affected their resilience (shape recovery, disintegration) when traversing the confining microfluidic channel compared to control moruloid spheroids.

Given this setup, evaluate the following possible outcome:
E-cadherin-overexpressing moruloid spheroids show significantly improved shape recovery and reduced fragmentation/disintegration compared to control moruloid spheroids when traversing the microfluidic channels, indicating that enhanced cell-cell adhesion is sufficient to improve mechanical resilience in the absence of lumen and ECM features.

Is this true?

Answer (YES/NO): NO